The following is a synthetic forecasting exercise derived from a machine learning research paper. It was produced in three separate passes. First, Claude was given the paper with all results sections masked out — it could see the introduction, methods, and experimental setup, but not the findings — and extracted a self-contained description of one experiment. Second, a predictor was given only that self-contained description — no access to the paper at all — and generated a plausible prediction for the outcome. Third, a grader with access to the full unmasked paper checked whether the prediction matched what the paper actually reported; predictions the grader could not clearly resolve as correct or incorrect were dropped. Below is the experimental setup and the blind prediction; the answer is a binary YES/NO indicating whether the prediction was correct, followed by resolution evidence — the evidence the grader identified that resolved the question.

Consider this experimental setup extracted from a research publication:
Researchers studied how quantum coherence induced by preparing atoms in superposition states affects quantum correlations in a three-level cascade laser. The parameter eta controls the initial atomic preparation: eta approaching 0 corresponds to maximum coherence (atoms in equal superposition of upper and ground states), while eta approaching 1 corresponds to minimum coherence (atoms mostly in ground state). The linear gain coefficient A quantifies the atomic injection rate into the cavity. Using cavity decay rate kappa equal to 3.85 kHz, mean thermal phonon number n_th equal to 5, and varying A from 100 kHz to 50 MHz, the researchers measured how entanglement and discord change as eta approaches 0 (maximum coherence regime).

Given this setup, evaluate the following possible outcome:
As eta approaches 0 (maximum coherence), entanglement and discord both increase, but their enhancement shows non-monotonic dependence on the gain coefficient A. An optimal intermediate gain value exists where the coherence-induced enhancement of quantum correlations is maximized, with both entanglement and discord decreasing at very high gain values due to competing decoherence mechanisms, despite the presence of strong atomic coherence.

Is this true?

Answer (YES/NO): NO